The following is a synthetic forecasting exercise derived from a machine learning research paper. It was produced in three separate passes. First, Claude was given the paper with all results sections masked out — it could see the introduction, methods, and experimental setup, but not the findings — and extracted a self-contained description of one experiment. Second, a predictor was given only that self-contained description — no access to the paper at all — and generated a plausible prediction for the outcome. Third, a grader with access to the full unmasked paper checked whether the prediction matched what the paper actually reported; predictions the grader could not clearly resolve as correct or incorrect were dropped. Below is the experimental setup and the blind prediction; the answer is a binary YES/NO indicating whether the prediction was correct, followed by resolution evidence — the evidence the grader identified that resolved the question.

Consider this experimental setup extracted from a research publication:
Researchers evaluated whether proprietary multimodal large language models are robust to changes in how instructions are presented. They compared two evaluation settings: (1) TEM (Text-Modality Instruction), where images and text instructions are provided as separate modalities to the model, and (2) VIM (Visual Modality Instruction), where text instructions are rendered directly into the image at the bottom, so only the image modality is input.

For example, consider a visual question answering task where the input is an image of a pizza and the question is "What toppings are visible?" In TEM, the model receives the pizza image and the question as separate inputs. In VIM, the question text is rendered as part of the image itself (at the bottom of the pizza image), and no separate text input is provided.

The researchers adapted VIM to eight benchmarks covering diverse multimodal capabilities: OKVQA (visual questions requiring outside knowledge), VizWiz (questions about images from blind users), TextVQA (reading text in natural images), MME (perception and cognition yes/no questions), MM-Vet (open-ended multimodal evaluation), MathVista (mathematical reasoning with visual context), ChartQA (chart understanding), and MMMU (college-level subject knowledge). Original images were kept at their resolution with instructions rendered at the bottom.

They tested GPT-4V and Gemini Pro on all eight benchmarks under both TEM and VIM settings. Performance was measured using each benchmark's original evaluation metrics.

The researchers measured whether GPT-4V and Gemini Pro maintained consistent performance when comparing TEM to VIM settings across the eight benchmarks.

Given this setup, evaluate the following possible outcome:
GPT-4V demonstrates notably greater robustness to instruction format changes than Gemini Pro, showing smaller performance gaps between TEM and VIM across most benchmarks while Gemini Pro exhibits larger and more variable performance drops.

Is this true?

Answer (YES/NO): NO